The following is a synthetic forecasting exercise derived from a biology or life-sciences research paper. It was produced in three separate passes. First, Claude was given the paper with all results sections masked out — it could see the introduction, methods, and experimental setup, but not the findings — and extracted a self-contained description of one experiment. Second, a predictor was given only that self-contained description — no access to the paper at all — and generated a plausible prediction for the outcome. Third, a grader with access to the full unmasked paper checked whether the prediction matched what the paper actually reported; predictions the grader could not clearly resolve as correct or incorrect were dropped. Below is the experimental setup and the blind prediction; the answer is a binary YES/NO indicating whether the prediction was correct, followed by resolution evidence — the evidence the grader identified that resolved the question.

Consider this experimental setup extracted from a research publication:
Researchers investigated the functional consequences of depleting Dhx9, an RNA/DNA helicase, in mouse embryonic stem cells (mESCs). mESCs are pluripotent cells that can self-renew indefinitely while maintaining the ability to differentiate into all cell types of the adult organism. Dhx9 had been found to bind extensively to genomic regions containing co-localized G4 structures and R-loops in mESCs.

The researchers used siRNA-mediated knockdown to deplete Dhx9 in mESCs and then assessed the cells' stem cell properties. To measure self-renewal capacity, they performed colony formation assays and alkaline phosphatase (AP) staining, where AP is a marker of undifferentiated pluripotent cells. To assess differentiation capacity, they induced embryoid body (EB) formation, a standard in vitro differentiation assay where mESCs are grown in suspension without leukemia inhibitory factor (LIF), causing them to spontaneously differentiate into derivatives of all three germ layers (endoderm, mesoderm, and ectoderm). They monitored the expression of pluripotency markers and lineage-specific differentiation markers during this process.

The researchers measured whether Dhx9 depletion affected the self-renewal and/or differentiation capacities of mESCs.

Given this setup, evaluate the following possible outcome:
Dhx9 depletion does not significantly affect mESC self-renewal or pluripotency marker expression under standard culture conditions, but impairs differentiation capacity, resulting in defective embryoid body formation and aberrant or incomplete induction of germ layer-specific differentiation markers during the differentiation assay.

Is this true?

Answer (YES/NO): NO